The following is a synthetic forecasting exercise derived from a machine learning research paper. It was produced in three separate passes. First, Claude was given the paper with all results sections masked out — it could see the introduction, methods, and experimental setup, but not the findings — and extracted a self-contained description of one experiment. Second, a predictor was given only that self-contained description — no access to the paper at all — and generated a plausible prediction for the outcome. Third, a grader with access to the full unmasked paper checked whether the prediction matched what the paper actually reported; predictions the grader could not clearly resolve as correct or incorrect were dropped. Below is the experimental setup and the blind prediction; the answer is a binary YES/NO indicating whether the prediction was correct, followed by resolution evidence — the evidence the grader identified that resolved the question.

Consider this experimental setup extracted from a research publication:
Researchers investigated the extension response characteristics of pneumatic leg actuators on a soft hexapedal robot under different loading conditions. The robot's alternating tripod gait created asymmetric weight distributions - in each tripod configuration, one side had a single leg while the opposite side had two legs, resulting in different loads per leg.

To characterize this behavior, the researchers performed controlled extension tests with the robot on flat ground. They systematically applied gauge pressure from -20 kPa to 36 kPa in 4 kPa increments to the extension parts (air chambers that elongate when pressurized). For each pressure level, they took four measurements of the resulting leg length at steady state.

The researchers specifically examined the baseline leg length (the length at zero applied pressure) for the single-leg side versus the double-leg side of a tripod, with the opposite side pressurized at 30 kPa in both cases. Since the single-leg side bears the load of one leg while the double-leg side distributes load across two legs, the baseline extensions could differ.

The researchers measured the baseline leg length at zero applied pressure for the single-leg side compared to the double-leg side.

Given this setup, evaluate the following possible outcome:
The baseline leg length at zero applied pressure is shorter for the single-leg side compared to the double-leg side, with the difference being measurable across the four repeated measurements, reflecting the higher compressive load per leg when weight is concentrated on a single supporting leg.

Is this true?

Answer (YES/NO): YES